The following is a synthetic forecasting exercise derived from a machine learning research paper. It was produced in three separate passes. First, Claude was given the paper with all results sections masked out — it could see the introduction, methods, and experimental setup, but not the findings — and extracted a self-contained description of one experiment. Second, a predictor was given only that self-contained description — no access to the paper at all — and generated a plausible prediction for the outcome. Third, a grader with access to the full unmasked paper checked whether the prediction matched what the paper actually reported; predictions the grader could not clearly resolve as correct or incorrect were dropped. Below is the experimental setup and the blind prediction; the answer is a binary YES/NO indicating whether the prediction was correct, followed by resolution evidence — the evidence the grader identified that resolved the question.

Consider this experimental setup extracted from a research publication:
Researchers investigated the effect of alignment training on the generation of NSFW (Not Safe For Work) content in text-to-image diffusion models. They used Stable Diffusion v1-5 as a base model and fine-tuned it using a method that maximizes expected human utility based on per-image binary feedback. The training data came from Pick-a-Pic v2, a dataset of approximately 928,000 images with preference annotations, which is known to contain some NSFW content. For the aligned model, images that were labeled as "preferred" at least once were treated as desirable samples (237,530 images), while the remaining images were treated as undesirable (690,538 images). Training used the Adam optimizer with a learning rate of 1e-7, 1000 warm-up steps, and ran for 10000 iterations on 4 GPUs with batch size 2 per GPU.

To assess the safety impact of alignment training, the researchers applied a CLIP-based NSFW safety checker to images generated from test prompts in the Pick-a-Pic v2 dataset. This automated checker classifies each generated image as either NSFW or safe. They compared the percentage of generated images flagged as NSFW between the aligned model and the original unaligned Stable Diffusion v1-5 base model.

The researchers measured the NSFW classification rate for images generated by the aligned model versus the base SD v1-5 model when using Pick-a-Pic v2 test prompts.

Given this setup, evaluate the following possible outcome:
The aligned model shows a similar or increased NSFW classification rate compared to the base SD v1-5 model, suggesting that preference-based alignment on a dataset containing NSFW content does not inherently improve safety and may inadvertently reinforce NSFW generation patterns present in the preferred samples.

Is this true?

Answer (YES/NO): YES